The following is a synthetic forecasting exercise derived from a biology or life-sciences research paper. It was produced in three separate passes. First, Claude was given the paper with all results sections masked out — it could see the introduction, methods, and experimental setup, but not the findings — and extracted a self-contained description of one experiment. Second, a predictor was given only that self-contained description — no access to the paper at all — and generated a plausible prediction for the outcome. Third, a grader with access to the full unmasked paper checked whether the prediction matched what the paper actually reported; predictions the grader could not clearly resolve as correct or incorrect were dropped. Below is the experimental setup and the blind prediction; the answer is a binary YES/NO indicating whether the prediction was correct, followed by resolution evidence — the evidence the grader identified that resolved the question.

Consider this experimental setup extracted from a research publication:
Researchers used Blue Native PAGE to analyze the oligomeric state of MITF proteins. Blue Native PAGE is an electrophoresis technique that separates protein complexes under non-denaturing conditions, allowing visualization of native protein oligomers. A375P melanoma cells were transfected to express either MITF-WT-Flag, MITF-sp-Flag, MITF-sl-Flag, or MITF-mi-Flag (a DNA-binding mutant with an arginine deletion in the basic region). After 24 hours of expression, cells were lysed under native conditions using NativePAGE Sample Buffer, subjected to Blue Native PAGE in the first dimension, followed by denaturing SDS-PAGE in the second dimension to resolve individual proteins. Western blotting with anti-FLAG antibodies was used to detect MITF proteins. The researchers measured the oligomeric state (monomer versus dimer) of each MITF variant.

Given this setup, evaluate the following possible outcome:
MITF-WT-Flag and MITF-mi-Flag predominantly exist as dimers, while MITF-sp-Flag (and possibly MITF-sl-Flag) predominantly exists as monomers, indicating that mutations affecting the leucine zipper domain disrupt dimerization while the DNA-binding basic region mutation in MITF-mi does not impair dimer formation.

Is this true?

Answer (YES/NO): NO